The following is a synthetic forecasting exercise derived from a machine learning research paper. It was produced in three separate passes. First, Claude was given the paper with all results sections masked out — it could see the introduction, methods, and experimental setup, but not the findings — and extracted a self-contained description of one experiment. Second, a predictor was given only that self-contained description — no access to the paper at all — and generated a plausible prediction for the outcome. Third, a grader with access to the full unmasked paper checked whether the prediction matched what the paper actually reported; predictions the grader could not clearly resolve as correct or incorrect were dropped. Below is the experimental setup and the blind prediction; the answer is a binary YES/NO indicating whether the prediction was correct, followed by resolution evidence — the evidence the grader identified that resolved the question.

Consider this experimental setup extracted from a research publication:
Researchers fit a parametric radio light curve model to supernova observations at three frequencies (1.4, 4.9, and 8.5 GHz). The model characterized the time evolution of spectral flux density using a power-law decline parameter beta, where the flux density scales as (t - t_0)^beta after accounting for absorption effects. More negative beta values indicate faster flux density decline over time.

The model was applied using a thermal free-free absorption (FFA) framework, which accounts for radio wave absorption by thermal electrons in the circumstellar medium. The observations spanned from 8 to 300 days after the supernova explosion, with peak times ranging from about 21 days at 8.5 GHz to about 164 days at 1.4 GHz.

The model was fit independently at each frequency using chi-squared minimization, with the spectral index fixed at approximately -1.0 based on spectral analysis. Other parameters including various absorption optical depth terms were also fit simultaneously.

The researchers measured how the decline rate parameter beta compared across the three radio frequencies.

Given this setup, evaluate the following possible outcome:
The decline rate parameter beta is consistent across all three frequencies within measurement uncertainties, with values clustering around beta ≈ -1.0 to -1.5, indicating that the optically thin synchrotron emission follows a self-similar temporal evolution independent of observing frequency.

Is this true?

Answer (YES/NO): NO